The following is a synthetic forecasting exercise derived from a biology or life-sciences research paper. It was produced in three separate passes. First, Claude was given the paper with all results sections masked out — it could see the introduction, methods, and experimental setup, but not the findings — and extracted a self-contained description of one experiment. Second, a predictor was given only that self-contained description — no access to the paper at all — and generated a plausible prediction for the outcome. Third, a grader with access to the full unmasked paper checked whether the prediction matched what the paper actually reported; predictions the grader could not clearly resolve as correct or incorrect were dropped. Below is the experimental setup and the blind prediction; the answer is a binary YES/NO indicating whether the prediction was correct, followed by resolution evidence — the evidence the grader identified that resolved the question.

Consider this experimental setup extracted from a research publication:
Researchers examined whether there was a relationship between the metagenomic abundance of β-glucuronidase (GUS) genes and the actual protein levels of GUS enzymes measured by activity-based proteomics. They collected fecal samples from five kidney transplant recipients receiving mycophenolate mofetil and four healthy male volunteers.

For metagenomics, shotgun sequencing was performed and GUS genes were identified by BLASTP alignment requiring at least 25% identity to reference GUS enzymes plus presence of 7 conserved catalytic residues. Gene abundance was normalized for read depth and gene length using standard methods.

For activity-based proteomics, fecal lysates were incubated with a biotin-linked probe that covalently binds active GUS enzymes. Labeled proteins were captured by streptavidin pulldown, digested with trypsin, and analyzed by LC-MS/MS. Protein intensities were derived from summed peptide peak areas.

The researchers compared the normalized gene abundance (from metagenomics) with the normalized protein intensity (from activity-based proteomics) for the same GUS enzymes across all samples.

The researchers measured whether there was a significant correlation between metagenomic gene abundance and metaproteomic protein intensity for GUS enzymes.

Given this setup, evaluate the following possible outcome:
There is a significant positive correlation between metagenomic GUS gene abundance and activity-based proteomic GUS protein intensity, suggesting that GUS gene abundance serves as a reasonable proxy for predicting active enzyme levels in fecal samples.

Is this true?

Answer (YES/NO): NO